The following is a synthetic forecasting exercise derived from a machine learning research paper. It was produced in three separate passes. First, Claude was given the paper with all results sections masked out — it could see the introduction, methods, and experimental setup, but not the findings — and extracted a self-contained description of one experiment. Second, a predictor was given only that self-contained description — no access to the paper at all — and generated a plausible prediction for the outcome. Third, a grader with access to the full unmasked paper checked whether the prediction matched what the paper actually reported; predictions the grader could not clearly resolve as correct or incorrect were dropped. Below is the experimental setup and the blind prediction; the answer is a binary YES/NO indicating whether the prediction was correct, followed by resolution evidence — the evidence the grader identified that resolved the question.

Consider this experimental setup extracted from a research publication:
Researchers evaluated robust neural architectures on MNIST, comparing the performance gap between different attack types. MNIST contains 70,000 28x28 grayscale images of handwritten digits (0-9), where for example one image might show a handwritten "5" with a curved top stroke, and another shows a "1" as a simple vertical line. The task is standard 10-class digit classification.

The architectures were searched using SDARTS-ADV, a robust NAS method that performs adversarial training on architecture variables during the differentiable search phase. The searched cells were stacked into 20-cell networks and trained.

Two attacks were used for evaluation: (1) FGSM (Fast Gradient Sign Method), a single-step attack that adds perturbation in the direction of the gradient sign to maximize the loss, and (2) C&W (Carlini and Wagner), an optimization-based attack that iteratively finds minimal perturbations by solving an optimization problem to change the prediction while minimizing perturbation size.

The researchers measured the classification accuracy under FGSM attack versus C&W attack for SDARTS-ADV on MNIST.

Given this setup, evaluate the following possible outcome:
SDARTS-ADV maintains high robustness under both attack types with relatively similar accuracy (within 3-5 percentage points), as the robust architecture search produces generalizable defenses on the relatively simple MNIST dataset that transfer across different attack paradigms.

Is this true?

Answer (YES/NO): NO